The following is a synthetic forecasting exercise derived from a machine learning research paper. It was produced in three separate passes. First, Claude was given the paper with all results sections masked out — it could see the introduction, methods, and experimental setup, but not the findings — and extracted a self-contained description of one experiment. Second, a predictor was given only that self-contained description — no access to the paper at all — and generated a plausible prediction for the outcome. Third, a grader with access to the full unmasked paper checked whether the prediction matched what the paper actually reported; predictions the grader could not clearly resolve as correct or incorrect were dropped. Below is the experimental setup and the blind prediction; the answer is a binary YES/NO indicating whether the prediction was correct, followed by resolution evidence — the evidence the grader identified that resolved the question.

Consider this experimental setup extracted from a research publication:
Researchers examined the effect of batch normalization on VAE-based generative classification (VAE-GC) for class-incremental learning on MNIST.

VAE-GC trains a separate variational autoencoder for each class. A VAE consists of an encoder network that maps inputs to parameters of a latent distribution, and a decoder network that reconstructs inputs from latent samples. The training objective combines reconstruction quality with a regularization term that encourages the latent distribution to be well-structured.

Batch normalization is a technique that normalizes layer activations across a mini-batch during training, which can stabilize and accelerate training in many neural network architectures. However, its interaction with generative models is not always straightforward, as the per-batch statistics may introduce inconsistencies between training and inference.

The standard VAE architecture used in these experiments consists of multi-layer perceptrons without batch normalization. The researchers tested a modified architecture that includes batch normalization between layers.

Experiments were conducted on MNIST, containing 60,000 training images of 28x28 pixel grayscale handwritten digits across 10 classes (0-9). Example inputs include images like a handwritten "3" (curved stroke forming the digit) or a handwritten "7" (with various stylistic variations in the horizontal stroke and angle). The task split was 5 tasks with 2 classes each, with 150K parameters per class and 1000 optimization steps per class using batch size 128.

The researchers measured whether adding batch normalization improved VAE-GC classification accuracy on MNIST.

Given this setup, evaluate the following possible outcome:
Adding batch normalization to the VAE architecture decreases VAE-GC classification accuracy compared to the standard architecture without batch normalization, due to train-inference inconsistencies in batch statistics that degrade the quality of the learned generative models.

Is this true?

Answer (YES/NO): NO